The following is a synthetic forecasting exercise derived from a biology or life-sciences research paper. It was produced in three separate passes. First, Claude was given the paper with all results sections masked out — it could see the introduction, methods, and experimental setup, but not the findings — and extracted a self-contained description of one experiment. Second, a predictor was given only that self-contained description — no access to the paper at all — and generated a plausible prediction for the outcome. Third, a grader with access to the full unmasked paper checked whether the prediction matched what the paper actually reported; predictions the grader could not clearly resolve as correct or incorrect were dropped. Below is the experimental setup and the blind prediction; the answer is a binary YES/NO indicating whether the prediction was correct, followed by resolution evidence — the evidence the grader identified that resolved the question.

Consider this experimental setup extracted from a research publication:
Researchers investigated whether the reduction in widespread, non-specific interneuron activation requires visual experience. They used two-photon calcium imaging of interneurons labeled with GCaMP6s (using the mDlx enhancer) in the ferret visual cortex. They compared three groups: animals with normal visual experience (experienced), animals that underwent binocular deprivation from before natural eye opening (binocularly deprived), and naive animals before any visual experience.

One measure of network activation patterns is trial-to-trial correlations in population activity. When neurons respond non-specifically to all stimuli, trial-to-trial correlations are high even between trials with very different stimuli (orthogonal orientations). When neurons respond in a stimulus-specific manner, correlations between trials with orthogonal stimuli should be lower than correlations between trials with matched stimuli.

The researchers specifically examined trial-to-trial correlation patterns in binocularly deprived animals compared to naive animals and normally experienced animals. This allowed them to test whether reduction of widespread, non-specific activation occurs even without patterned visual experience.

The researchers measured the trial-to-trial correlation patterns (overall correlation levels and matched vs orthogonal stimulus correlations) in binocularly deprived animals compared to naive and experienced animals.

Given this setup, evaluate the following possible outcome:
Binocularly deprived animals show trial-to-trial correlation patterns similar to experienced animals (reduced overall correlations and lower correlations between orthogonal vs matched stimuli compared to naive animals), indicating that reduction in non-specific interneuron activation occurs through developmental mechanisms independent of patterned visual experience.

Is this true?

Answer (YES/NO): NO